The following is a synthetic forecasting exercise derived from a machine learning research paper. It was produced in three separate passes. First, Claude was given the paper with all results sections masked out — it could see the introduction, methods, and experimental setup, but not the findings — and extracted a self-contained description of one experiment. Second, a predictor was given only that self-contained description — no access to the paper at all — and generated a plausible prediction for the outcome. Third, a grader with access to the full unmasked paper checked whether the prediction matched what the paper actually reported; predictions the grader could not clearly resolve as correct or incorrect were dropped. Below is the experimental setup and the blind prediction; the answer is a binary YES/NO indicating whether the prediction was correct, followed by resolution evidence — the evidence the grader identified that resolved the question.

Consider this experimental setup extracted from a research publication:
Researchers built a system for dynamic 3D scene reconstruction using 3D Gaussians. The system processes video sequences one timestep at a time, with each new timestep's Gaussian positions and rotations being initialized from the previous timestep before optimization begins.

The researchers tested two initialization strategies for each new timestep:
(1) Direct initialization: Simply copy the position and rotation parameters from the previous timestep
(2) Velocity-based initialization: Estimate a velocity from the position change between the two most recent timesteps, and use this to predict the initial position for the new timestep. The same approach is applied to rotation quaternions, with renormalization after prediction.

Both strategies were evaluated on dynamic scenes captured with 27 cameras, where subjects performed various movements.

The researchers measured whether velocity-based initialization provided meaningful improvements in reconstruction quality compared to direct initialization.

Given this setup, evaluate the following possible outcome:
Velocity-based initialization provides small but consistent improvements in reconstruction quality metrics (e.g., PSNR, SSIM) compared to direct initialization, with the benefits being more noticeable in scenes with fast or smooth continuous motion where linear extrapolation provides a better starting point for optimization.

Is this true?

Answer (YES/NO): NO